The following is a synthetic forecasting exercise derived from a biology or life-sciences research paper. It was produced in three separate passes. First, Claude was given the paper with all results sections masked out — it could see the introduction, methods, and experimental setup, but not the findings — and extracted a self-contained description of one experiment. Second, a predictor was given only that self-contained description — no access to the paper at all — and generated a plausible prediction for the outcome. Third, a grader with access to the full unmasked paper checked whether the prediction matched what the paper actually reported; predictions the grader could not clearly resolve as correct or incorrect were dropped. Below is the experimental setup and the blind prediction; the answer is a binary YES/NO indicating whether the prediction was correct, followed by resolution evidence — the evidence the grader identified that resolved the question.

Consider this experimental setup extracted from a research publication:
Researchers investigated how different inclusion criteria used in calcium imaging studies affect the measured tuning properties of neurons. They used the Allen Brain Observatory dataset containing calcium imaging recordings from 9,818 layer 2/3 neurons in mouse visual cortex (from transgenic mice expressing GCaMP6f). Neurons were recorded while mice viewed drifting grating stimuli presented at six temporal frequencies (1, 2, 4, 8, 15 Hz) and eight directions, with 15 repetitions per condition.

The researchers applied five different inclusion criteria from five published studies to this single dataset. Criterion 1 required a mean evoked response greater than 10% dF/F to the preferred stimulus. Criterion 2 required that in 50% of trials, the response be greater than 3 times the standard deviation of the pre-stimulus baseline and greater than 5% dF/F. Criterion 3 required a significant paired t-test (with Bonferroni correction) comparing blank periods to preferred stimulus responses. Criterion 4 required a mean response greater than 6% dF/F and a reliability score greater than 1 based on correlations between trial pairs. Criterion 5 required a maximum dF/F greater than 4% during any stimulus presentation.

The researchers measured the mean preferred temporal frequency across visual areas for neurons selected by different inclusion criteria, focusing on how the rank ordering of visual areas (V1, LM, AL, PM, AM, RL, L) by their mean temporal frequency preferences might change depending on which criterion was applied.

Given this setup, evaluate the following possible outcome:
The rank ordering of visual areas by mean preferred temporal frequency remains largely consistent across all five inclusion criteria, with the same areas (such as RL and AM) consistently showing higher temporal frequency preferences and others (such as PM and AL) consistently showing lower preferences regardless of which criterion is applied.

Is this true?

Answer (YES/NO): NO